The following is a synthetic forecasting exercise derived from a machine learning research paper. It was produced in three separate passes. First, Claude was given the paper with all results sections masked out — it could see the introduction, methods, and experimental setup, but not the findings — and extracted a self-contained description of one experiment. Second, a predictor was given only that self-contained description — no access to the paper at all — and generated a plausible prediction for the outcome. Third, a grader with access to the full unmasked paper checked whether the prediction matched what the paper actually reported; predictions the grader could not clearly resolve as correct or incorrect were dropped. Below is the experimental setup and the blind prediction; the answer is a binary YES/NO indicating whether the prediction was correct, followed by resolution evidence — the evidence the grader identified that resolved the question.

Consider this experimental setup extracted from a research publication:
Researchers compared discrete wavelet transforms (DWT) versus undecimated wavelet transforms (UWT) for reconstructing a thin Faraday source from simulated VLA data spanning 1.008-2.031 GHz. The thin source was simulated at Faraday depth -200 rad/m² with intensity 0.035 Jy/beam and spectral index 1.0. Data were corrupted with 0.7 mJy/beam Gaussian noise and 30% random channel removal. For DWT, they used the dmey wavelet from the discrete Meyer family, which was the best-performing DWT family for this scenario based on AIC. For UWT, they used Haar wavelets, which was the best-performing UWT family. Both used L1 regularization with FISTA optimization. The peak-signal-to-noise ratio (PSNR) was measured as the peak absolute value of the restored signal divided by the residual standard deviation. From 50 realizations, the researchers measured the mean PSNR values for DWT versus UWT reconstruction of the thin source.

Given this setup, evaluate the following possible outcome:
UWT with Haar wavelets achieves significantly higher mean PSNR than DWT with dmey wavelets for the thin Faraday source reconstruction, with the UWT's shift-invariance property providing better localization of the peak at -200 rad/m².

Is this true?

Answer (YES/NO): NO